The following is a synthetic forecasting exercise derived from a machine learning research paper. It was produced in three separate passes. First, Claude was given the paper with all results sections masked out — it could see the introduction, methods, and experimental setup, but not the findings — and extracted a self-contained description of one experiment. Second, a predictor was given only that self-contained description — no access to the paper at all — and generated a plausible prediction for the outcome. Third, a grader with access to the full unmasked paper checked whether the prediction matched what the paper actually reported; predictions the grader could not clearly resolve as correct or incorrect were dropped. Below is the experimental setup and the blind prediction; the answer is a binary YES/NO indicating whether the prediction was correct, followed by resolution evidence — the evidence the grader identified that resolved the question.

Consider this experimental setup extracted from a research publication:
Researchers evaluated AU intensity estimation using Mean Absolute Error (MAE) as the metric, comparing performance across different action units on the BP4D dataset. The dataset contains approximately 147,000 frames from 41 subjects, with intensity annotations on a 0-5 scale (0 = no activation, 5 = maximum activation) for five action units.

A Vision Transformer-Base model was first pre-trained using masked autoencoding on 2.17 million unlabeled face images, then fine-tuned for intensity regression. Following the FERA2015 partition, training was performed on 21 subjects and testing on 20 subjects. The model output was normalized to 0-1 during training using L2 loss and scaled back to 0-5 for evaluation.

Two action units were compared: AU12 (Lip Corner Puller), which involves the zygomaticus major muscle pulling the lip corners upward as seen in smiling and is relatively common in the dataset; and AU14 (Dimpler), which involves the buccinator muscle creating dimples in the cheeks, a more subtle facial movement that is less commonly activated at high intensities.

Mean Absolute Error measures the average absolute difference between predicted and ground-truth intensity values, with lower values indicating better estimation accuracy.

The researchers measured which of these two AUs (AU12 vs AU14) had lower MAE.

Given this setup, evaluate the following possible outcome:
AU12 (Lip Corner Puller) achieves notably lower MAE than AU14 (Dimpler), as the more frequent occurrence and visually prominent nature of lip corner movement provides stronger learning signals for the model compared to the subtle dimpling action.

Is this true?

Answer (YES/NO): YES